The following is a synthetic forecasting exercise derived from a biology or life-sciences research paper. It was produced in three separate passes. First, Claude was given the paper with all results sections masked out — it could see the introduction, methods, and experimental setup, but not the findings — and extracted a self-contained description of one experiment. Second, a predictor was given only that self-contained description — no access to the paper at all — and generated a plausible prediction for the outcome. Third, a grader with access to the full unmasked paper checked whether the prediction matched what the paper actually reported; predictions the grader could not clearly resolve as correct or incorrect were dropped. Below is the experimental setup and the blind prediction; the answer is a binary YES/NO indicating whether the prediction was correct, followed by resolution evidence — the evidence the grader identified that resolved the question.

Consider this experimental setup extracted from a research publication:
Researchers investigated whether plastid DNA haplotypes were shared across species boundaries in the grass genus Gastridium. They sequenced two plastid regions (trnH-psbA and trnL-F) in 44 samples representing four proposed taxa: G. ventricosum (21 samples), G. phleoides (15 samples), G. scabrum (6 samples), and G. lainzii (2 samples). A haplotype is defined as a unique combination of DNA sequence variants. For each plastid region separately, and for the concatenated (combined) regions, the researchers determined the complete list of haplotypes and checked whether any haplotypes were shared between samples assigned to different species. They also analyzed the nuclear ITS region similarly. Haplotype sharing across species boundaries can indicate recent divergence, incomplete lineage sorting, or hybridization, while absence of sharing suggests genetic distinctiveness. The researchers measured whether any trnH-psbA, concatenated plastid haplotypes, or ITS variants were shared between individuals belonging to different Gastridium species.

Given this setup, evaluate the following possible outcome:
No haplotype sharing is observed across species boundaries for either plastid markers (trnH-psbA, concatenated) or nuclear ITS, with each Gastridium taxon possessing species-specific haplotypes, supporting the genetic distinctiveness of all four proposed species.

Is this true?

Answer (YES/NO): YES